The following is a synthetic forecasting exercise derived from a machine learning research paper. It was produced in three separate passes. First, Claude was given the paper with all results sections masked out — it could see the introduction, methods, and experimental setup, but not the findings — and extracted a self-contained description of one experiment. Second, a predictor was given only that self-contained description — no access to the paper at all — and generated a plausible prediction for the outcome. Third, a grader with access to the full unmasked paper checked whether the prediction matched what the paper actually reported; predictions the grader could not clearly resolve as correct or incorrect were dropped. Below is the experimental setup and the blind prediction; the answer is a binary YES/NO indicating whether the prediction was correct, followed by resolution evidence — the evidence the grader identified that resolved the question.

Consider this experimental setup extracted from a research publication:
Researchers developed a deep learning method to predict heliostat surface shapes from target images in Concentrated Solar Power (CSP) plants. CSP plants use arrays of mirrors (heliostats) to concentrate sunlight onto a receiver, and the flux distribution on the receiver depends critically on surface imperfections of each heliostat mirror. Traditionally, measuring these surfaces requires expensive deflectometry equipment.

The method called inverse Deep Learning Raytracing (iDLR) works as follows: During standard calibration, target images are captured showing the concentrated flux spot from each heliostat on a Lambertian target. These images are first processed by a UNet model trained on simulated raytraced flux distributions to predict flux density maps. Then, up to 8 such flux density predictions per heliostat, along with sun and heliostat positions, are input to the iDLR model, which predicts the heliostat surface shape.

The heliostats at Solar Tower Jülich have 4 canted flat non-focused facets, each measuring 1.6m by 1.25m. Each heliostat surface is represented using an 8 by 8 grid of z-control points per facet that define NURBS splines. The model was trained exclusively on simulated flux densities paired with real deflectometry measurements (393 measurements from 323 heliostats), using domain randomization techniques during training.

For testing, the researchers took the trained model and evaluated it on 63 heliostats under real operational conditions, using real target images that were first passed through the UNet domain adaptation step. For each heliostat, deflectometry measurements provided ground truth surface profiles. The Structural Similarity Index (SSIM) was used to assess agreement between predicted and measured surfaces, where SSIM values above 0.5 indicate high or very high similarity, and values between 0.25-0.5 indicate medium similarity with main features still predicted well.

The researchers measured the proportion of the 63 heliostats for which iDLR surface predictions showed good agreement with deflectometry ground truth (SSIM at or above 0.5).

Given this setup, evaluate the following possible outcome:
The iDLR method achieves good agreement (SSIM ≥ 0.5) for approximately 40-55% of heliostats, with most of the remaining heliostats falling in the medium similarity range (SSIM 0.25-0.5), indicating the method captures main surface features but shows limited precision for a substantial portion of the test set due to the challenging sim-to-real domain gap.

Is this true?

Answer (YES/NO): NO